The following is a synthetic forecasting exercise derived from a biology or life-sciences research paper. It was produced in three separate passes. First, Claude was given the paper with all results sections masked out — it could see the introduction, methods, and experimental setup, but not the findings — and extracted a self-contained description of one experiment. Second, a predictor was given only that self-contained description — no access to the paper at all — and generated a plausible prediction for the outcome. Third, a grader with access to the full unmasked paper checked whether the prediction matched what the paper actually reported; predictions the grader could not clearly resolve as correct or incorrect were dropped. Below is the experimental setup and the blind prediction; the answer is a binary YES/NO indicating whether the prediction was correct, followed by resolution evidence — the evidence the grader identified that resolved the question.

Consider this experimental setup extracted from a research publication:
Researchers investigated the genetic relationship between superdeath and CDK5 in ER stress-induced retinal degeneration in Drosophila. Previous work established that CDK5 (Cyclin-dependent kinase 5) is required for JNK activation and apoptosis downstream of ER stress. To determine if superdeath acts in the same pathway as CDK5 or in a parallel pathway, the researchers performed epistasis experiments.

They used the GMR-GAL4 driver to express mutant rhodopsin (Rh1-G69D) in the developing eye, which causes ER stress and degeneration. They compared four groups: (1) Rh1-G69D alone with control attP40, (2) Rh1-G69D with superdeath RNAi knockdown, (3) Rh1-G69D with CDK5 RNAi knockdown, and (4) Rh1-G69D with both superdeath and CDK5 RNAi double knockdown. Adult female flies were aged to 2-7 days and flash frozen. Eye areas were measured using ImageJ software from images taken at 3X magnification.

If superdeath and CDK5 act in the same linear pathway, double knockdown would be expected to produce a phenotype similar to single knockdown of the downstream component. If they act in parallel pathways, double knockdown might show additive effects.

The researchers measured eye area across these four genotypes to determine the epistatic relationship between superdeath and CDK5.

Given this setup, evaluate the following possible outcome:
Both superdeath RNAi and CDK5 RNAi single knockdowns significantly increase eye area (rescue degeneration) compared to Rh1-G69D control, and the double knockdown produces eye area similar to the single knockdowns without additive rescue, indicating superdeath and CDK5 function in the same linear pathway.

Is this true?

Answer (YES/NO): NO